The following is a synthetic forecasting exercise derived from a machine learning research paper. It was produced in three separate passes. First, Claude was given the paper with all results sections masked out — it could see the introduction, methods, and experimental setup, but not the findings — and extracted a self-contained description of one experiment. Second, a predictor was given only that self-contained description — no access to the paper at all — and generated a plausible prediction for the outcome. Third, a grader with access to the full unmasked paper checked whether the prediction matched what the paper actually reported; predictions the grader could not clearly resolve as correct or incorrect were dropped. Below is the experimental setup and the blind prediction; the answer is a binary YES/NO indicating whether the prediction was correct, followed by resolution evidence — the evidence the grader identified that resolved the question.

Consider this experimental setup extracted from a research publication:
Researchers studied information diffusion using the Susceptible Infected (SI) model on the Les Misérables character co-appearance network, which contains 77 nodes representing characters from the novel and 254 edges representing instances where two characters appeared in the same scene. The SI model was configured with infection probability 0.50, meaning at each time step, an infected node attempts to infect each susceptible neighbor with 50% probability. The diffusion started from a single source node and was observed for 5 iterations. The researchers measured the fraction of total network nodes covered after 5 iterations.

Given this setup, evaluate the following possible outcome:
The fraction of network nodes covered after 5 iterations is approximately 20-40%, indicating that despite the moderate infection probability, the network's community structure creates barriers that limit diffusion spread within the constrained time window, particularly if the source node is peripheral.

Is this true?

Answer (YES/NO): NO